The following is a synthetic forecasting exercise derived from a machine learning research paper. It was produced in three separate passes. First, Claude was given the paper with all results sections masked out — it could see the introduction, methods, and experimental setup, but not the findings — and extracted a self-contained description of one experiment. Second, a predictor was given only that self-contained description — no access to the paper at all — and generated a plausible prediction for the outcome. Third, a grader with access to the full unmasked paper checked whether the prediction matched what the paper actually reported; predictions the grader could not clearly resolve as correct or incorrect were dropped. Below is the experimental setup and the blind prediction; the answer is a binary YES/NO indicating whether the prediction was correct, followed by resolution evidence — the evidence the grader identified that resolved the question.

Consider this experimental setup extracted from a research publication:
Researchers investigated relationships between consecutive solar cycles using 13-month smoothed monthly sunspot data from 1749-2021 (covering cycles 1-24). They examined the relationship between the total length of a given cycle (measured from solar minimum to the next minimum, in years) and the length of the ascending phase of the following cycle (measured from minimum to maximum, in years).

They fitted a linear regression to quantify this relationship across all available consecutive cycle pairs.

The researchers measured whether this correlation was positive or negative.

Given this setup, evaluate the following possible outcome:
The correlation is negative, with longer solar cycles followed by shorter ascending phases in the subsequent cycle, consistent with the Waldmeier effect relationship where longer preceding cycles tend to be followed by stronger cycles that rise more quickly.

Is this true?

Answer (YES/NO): NO